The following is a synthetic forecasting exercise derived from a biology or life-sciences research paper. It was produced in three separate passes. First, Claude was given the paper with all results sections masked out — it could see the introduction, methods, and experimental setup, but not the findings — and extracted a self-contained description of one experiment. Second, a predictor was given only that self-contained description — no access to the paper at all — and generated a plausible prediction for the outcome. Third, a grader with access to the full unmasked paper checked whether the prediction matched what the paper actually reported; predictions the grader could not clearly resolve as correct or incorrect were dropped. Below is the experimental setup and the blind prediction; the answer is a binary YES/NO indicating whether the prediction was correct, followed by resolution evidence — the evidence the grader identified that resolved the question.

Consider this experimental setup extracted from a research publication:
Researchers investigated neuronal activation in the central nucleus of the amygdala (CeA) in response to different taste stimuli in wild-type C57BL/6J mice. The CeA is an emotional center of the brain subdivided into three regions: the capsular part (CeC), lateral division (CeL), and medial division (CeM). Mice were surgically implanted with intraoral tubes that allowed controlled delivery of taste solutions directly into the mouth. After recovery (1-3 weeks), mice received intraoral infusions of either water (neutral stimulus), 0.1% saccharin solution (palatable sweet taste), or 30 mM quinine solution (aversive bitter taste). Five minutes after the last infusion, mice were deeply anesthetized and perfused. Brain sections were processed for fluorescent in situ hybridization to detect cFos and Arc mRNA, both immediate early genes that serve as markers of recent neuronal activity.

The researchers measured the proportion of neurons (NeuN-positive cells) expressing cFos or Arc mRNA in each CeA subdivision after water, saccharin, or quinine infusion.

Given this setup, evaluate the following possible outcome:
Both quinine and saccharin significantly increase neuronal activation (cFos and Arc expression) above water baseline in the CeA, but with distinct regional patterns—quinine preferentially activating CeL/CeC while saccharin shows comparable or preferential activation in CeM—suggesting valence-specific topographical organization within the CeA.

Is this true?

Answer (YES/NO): NO